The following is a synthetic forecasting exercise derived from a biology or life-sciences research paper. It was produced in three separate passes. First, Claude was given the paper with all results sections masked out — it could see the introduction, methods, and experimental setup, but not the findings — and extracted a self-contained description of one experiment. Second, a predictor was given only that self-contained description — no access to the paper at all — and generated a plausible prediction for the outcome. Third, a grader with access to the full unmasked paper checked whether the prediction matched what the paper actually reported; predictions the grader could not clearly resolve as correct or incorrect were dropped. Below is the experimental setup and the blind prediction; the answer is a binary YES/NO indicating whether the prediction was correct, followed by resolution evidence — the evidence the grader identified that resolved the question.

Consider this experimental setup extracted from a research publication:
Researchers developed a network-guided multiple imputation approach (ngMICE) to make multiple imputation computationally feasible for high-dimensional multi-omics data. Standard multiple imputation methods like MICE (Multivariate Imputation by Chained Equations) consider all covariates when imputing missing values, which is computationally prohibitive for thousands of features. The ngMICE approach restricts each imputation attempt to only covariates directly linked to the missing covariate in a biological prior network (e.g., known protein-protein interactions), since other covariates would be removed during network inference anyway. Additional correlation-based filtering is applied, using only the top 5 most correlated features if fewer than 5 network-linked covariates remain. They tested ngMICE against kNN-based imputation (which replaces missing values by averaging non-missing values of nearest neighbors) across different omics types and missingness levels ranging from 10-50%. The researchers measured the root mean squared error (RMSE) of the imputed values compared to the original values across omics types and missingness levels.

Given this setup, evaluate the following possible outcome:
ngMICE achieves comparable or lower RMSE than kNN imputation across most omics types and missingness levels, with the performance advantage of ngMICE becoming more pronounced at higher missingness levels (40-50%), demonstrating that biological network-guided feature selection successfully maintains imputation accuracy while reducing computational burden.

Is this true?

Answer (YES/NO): NO